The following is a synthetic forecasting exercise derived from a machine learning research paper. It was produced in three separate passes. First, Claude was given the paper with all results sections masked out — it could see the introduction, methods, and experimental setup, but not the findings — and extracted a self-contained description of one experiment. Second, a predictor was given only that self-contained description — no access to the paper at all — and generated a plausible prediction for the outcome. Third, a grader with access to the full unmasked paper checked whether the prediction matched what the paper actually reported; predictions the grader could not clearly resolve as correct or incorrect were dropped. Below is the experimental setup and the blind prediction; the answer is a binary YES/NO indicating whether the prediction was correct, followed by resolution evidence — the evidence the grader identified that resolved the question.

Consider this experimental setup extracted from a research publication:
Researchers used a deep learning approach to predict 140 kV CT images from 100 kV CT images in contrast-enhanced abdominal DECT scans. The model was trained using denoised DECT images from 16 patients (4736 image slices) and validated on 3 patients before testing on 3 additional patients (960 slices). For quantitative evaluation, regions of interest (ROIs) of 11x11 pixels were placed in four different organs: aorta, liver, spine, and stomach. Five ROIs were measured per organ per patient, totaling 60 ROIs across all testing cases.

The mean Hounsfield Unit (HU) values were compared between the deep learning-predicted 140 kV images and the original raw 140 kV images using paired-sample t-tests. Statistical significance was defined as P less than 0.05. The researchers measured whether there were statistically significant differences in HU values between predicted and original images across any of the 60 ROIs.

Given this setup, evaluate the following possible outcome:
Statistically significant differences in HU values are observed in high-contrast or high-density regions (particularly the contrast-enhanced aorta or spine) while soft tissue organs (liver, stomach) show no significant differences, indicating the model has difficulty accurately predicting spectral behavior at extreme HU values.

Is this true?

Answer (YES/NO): NO